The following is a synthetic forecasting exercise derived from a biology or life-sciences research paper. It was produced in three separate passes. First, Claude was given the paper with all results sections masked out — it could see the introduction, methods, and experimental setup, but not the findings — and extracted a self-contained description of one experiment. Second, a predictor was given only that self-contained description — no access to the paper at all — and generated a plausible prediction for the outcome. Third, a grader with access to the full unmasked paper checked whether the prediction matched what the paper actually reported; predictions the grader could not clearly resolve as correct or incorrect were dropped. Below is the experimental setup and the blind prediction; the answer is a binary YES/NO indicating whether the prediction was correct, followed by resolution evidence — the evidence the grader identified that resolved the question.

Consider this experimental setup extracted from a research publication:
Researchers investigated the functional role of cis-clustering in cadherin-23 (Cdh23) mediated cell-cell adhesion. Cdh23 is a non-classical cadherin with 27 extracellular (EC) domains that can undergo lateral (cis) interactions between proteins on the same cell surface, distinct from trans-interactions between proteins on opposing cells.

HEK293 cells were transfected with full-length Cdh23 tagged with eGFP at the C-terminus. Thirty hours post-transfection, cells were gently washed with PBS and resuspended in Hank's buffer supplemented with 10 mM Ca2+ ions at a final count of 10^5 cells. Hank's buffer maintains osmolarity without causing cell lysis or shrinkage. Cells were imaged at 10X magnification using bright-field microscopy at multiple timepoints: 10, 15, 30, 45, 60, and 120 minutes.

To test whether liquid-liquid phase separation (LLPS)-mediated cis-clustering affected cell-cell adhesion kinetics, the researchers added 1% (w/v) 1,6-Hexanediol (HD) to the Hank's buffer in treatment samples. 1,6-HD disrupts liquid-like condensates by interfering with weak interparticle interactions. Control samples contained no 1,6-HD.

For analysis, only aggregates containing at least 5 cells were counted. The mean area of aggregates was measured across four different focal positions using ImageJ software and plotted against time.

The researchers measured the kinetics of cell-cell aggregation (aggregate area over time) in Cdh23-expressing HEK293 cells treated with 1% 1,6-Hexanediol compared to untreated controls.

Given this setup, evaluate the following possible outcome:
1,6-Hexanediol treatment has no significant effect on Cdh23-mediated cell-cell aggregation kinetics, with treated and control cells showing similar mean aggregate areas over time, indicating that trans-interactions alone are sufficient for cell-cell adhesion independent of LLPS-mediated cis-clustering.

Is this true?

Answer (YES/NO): NO